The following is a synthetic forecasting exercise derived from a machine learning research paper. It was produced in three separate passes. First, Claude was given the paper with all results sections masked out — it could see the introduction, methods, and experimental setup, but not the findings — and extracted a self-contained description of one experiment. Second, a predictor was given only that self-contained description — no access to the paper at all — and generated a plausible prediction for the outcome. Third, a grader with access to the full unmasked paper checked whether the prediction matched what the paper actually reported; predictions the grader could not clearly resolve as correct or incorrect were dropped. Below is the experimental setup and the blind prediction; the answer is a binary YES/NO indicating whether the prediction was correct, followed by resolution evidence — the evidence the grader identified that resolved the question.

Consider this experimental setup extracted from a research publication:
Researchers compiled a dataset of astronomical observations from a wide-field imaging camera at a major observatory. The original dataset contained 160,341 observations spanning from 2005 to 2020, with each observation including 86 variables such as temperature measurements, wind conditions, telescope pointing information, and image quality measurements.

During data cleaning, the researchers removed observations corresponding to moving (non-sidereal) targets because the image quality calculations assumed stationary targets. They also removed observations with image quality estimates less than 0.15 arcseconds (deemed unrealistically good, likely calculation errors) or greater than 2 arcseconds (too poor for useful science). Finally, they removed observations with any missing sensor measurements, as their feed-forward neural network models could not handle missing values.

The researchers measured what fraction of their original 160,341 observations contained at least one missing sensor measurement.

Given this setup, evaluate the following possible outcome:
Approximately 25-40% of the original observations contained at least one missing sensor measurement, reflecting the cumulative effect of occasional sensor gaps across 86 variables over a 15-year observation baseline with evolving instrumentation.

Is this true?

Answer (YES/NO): NO